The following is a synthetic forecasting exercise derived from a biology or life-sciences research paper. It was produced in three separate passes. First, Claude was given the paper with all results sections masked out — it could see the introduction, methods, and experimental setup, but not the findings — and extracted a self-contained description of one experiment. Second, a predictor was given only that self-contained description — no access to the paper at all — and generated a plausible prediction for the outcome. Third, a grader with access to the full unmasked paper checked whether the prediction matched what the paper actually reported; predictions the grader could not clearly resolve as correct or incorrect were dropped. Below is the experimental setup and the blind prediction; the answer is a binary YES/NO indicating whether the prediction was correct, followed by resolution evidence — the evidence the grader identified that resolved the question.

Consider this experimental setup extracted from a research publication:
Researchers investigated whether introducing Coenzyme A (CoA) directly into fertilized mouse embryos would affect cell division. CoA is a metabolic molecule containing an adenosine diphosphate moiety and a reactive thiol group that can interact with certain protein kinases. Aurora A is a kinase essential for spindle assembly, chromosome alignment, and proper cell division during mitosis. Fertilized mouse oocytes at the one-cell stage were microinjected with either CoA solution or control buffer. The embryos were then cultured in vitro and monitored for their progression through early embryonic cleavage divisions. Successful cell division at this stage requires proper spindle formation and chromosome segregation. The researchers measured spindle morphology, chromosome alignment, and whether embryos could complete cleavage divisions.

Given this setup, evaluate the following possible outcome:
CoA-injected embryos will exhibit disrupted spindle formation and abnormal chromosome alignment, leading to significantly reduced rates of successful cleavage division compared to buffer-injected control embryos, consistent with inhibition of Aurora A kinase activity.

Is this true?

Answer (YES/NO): YES